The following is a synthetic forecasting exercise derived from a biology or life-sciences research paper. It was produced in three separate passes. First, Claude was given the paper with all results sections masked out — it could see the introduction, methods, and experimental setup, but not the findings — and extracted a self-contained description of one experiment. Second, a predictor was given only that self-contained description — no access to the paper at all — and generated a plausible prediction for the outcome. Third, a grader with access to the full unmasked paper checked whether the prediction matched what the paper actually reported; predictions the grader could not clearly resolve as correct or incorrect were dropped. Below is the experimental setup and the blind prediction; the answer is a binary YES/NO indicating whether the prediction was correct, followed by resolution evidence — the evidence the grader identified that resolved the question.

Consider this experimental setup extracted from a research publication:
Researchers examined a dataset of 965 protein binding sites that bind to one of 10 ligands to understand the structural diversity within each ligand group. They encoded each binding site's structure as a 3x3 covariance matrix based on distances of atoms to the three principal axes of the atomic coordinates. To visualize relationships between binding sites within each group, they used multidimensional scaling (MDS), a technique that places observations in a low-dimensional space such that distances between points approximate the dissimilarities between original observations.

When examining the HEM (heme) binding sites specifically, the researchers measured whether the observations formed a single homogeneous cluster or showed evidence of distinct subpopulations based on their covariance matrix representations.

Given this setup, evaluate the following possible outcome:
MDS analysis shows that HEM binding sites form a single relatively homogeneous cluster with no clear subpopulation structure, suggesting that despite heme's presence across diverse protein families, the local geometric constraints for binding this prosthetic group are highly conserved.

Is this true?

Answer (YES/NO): NO